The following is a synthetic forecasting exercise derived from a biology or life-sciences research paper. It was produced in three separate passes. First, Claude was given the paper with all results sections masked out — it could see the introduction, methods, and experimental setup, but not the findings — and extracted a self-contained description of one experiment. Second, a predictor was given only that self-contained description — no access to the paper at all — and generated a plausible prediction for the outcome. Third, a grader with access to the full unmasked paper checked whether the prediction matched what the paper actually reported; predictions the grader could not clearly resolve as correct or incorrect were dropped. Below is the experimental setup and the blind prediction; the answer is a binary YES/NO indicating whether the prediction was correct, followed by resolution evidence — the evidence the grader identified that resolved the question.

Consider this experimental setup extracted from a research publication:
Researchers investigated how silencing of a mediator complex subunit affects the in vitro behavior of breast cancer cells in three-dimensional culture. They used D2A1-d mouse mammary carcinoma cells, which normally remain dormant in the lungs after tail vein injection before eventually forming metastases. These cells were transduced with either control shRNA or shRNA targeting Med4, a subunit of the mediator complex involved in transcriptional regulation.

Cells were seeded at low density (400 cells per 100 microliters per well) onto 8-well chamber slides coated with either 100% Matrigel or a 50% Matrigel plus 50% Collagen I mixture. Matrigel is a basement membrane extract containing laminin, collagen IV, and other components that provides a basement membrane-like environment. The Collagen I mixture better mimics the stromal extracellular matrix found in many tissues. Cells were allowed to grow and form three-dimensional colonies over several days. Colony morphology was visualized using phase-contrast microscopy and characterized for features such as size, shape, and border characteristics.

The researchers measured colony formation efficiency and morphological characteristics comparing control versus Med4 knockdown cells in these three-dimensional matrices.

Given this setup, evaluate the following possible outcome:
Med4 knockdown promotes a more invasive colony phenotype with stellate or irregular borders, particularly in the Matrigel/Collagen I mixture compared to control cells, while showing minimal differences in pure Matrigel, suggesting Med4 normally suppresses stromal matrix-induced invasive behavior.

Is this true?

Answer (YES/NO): YES